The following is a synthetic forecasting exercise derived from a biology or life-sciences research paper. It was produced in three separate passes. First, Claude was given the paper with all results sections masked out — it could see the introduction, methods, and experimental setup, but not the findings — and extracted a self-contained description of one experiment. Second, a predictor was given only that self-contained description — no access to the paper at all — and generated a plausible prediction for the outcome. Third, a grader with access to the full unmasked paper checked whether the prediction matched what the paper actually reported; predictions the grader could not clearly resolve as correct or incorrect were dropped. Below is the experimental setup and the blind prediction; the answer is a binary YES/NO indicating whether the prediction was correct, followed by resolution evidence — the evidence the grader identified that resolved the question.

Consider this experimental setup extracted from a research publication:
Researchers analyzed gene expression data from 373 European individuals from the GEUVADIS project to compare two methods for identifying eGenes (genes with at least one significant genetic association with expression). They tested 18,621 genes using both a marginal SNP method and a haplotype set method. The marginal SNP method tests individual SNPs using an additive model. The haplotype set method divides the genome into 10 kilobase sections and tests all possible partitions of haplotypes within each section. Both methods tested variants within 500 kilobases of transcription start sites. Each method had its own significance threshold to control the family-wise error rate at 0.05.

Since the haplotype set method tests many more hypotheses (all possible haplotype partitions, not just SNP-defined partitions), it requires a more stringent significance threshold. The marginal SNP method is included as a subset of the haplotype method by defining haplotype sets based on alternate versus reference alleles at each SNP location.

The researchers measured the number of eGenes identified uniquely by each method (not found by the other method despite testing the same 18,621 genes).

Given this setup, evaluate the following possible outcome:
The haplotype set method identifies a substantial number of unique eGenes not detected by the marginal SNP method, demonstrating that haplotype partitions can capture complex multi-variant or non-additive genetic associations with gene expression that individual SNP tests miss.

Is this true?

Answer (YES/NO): YES